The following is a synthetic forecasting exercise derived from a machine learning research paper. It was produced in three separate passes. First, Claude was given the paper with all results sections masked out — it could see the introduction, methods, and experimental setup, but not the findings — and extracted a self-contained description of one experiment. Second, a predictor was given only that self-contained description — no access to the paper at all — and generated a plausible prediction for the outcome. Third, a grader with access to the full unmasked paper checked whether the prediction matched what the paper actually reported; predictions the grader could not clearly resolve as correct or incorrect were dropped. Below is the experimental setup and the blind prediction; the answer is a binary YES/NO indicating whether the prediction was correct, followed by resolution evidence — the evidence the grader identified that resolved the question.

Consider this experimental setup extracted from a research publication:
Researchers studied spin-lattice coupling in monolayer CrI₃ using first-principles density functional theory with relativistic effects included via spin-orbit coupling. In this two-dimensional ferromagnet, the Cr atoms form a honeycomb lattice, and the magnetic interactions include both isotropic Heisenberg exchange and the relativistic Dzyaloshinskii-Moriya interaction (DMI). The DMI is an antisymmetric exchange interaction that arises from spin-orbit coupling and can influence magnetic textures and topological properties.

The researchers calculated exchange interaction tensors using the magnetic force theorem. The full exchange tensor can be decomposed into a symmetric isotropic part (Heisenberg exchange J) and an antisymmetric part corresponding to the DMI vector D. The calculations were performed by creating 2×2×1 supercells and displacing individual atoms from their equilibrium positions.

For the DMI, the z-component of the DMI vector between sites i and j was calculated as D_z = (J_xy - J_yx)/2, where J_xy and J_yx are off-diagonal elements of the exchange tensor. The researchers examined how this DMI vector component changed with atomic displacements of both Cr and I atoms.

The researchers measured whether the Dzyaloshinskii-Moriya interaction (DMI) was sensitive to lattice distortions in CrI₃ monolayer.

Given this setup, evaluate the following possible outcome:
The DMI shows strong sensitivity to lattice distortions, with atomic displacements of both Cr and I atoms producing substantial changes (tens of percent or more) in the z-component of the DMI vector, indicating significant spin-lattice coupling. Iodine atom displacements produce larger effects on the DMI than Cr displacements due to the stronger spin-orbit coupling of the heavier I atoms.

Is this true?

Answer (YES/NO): YES